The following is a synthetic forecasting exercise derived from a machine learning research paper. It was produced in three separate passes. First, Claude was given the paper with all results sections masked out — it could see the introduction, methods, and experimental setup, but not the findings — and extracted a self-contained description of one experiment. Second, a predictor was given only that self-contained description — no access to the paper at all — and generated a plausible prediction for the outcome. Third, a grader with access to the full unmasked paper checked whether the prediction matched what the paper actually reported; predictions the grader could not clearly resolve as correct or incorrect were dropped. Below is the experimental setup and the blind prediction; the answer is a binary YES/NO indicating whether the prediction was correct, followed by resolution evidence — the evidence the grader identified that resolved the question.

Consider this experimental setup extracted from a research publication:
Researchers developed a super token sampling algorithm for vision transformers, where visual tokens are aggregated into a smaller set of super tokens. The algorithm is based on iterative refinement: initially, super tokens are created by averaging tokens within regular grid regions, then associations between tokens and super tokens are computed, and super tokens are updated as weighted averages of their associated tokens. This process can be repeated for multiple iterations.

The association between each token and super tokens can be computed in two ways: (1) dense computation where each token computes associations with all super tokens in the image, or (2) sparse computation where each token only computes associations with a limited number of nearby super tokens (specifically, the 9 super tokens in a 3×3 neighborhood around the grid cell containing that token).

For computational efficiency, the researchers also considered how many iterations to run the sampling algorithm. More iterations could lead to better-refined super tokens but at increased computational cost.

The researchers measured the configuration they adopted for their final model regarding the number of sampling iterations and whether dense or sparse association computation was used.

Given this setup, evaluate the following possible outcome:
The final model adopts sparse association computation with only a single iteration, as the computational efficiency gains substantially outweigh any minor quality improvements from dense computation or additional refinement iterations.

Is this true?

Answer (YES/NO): YES